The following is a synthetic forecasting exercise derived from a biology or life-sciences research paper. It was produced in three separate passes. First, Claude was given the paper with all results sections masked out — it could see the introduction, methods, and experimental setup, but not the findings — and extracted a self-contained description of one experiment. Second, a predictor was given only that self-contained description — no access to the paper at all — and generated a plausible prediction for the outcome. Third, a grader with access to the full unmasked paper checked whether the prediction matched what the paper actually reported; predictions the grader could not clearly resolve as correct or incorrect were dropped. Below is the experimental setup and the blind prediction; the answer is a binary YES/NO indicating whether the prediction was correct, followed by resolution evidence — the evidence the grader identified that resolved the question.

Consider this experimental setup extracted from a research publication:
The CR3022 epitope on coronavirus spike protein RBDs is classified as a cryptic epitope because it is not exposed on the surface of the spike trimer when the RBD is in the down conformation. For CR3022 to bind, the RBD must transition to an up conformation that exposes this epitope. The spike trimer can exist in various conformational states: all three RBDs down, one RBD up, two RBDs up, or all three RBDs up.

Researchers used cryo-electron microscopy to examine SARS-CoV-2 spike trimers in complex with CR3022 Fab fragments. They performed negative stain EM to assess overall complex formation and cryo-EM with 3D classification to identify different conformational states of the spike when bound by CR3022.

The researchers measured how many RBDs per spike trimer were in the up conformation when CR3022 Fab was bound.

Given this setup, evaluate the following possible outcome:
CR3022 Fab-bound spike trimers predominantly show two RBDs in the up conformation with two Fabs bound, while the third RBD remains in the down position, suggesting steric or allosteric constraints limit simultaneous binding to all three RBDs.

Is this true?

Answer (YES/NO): NO